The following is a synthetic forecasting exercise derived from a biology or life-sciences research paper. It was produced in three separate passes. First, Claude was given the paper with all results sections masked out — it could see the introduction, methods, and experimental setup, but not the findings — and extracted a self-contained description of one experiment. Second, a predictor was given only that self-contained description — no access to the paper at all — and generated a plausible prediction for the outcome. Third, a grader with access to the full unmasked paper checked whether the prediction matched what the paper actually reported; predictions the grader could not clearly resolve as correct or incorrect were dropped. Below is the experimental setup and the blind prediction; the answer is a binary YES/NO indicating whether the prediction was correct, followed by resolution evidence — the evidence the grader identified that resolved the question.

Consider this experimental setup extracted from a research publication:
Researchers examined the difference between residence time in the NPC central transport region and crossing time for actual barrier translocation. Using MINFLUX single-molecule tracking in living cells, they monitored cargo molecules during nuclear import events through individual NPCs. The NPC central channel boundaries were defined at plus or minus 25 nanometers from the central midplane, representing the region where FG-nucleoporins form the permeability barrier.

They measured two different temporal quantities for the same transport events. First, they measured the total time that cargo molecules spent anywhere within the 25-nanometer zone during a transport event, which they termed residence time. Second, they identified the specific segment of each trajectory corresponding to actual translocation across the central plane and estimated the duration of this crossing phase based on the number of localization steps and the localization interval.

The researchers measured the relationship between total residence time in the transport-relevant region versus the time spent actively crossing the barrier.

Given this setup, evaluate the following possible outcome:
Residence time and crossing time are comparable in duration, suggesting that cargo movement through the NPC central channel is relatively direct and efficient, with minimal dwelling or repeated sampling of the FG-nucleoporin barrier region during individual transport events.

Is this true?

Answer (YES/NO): NO